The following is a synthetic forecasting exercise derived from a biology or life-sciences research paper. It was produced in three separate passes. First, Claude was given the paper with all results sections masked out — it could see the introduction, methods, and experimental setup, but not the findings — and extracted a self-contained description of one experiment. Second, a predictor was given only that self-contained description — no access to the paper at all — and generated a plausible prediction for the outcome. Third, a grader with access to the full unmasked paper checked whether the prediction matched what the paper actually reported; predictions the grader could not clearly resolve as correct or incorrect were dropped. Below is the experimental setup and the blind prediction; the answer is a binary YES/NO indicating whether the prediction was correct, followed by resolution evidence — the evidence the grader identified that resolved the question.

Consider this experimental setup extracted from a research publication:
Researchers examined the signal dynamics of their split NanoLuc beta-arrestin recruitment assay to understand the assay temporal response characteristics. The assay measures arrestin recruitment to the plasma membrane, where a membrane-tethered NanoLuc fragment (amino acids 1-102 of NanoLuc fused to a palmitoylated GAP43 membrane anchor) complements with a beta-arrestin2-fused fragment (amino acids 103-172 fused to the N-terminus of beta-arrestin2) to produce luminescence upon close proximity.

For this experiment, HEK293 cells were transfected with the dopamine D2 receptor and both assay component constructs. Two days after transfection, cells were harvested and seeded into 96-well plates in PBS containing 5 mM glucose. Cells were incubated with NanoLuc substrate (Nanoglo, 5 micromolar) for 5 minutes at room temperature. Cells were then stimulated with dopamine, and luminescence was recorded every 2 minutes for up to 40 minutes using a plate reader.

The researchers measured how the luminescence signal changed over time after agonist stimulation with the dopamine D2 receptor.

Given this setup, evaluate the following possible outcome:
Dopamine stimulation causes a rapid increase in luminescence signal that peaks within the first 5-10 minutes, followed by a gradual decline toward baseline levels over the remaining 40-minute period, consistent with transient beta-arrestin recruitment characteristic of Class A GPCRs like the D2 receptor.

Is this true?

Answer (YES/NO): NO